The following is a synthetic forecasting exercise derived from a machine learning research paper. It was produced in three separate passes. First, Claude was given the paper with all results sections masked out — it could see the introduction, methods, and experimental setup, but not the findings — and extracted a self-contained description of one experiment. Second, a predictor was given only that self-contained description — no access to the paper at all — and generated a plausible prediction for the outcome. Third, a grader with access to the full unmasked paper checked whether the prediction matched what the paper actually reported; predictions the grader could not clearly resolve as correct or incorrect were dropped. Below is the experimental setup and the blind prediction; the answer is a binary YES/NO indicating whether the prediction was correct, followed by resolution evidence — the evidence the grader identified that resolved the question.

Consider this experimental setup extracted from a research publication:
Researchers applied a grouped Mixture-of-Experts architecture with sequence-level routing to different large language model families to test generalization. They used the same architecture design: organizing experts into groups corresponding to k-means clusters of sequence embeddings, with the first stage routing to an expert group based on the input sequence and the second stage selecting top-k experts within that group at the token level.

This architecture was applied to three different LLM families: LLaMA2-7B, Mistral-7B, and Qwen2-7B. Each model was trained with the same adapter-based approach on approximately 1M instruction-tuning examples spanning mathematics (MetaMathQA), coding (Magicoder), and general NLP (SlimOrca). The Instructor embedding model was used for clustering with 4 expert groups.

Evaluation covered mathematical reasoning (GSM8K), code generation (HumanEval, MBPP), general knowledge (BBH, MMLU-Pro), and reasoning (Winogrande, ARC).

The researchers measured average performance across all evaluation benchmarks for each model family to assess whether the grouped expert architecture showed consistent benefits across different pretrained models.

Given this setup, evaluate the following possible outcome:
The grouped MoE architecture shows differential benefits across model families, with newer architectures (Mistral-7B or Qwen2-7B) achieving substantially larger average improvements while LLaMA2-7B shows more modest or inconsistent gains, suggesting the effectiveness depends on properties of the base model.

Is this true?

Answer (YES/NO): NO